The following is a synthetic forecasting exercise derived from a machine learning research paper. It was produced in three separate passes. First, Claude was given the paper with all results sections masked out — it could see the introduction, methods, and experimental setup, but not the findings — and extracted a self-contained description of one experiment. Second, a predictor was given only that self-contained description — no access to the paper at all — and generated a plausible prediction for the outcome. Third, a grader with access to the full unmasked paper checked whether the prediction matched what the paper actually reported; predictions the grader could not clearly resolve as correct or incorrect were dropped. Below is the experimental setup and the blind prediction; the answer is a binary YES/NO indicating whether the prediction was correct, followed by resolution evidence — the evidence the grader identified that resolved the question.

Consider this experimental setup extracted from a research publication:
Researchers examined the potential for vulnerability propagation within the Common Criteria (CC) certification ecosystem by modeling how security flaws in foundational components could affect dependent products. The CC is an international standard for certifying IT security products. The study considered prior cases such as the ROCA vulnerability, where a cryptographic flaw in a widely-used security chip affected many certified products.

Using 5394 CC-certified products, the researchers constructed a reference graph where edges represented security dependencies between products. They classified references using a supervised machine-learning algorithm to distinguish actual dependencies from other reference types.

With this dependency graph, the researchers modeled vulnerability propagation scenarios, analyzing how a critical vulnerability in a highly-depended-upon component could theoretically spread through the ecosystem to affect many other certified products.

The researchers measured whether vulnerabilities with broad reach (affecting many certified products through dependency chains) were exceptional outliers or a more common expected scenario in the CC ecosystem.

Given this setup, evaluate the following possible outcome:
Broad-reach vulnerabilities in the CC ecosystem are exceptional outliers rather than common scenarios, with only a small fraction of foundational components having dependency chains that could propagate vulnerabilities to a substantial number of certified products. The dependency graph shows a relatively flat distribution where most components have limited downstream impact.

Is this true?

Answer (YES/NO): NO